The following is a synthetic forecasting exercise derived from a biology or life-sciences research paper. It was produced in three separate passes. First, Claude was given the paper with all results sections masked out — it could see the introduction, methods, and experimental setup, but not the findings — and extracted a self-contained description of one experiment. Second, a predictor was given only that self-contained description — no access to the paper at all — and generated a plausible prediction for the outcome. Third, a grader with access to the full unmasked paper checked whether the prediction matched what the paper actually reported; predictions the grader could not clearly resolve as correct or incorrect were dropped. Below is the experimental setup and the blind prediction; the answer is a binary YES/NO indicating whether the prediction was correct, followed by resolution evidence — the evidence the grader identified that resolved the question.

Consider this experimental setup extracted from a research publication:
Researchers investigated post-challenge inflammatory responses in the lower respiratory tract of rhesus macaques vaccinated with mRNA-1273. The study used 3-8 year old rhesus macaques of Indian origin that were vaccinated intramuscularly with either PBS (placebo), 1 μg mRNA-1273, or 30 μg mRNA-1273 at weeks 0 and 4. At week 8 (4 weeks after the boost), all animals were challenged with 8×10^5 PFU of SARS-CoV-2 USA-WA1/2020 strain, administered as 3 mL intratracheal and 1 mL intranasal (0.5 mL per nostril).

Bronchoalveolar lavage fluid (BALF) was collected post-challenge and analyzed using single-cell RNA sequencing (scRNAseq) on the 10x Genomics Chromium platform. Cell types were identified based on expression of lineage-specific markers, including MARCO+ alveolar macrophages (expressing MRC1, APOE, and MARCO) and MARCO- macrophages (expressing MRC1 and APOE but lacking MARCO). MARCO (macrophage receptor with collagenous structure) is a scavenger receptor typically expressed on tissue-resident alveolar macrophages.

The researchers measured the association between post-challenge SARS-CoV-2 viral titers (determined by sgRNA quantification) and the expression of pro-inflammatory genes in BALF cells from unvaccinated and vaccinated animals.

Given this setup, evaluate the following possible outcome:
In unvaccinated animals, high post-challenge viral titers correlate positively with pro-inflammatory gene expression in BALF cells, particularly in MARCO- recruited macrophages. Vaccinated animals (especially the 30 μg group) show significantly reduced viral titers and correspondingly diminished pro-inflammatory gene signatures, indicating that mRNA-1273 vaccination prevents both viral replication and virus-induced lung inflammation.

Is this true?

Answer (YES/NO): YES